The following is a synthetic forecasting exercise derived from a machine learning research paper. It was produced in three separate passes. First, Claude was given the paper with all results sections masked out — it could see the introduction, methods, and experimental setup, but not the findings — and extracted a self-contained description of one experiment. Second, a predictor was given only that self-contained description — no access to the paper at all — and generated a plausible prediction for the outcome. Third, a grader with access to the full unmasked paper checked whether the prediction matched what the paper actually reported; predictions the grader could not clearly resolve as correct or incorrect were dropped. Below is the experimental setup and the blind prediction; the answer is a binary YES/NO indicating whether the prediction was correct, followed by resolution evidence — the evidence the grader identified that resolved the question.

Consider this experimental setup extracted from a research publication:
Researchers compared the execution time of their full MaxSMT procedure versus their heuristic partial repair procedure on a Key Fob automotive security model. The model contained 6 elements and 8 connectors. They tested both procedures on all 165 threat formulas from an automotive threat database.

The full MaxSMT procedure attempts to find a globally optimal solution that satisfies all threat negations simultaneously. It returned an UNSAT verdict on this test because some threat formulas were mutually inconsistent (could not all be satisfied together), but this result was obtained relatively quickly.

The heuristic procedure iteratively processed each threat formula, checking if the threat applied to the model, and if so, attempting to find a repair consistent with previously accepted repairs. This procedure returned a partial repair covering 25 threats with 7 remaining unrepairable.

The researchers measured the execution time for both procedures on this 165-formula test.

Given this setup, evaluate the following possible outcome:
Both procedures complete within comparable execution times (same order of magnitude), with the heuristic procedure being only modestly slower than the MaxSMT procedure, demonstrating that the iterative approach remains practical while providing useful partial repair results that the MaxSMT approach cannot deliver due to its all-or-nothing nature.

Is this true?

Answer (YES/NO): NO